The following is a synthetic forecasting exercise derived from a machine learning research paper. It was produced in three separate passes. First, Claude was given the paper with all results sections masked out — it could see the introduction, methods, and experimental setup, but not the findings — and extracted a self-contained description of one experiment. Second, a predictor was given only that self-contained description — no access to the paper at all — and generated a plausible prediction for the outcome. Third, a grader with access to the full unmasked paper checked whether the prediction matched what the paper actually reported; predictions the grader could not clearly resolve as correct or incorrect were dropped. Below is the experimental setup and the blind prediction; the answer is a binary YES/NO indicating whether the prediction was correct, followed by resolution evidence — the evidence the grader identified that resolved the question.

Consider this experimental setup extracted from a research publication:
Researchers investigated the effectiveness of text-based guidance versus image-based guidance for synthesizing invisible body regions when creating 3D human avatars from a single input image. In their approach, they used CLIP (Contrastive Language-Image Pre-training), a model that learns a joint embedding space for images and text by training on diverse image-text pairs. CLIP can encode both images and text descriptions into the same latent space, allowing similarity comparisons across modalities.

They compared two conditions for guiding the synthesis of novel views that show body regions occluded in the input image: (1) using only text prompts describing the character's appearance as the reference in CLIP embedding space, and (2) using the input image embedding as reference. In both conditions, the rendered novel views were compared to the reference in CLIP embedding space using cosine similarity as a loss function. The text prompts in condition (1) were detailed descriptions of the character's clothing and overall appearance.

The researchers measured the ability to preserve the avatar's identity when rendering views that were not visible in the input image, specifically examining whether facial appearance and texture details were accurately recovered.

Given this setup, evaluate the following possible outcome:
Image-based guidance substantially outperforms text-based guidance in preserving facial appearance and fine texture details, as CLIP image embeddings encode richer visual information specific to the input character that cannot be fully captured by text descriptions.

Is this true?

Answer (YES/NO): YES